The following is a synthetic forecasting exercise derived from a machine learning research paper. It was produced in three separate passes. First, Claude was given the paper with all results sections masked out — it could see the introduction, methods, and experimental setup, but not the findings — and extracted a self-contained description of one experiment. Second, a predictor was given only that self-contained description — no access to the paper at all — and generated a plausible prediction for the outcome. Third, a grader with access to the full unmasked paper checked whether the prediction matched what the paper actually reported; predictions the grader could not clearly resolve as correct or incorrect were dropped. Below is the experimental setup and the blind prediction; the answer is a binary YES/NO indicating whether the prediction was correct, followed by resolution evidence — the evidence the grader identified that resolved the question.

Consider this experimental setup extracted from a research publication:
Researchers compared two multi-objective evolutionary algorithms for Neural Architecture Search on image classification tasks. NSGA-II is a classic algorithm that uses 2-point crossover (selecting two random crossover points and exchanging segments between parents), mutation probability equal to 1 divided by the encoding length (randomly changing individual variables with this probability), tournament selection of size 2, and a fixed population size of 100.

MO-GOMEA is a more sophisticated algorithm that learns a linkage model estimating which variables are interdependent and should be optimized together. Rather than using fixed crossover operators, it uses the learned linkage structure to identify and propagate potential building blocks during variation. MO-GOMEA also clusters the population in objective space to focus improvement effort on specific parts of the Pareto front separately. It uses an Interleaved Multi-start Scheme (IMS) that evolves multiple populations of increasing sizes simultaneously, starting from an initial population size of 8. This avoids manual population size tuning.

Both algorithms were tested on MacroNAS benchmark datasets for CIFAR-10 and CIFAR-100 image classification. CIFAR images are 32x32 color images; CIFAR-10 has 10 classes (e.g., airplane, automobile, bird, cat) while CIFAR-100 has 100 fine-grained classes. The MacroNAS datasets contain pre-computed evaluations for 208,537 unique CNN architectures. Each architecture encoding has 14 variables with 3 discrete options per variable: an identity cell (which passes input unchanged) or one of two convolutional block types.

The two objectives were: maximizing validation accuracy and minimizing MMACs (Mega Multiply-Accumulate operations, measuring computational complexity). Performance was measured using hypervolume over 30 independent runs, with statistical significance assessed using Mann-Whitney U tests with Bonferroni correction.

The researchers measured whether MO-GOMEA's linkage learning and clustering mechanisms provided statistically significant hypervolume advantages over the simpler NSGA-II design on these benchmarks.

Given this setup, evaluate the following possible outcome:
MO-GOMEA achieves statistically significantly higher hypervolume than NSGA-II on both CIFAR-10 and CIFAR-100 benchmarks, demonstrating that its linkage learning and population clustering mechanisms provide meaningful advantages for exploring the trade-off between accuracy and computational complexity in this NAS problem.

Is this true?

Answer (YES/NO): NO